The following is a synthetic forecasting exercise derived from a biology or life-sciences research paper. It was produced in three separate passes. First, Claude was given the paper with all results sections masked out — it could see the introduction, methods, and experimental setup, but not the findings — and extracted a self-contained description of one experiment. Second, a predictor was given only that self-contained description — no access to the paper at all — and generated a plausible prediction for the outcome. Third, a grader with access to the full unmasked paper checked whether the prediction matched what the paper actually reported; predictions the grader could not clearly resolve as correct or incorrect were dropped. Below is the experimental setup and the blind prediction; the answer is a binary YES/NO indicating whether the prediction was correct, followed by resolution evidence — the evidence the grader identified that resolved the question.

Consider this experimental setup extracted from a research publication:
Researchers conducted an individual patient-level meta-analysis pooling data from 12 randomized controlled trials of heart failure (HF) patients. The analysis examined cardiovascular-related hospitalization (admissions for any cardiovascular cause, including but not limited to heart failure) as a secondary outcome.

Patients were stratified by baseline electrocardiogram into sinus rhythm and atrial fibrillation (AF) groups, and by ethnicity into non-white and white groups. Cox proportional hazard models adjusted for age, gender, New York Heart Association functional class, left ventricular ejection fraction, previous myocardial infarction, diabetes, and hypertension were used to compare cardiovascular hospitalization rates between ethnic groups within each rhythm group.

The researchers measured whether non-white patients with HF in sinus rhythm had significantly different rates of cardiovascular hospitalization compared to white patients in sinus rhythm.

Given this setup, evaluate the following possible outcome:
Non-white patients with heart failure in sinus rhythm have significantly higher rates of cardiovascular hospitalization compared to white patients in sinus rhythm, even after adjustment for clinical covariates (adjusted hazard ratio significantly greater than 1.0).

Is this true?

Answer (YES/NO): YES